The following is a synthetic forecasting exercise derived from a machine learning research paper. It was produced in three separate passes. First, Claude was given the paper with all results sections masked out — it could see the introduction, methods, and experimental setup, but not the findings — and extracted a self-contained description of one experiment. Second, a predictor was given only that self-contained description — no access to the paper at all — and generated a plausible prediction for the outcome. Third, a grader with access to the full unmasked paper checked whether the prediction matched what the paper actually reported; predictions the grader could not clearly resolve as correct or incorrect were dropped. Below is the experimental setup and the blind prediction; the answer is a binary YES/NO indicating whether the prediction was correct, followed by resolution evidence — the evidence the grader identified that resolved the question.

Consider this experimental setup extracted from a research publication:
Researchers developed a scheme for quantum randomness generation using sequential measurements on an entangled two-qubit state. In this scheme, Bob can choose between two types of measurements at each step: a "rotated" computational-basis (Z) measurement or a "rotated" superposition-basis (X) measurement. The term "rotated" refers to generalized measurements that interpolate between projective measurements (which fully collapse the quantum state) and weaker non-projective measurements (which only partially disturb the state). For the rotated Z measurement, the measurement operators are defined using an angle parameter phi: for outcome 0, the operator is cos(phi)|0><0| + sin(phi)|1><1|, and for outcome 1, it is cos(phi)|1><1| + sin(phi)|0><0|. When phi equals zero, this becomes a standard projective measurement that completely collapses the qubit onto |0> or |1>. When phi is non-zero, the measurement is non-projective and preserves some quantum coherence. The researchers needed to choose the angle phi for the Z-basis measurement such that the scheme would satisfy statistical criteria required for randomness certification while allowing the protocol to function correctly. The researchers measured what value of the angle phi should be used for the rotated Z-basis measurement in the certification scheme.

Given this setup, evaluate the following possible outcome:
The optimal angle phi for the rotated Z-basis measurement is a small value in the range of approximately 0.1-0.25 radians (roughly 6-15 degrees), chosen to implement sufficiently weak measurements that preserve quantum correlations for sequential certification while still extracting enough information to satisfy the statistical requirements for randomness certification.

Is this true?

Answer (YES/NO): NO